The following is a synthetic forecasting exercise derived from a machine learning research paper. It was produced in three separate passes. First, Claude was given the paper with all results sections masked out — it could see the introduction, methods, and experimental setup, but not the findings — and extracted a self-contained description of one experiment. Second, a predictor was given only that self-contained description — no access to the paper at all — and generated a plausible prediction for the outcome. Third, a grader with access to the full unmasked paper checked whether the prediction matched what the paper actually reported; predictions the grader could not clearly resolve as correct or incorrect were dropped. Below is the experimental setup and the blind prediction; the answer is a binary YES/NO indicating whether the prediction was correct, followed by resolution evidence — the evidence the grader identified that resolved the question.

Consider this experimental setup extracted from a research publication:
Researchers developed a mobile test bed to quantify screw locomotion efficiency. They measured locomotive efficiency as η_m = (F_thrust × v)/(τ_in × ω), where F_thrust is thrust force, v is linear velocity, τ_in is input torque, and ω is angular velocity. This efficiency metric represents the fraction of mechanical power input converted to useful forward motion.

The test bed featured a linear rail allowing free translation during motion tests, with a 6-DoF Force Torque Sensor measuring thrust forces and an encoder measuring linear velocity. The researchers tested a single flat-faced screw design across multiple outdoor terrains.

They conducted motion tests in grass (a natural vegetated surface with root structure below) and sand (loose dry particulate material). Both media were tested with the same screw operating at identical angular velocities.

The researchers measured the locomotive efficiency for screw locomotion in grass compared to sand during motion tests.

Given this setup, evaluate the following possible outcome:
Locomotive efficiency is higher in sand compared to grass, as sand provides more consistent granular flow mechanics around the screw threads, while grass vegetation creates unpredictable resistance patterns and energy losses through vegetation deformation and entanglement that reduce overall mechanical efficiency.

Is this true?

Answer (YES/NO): NO